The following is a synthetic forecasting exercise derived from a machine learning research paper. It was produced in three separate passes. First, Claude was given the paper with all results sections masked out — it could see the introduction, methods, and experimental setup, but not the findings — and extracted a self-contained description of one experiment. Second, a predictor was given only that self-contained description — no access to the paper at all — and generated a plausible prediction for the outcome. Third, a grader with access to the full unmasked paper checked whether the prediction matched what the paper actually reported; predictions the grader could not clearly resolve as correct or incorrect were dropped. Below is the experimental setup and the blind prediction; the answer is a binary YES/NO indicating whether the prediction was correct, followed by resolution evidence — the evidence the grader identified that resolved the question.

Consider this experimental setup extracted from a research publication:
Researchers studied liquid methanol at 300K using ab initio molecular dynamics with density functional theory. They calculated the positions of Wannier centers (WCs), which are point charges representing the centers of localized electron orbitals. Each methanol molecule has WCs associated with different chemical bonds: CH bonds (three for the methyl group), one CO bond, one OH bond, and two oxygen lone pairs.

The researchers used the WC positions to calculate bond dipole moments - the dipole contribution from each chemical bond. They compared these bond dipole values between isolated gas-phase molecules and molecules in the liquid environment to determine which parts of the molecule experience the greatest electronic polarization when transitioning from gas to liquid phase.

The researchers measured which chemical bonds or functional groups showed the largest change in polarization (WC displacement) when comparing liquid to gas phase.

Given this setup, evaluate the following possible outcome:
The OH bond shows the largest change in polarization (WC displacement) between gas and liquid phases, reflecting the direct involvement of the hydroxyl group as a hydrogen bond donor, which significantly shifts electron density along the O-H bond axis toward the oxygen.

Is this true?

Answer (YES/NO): NO